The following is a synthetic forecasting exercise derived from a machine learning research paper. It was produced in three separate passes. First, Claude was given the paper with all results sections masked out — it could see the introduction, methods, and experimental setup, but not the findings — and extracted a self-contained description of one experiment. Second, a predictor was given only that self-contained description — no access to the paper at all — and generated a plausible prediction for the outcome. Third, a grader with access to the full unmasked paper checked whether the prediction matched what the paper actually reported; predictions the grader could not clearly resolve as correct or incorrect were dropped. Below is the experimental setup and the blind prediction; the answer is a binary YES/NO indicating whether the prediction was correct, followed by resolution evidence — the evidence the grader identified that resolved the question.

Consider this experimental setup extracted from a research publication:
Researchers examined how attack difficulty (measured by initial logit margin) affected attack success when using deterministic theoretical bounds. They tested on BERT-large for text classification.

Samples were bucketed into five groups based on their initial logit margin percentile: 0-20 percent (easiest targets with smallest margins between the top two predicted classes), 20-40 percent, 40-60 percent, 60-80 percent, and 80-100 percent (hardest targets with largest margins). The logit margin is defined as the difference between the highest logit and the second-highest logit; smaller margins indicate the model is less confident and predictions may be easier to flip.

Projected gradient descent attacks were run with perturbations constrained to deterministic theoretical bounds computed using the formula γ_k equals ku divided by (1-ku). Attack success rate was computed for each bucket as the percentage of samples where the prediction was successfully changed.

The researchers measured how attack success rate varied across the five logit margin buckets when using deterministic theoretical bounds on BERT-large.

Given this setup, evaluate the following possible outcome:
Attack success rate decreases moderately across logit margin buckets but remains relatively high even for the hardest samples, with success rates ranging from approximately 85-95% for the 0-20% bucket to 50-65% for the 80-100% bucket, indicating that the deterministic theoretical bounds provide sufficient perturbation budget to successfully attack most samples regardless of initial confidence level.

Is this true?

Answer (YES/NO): NO